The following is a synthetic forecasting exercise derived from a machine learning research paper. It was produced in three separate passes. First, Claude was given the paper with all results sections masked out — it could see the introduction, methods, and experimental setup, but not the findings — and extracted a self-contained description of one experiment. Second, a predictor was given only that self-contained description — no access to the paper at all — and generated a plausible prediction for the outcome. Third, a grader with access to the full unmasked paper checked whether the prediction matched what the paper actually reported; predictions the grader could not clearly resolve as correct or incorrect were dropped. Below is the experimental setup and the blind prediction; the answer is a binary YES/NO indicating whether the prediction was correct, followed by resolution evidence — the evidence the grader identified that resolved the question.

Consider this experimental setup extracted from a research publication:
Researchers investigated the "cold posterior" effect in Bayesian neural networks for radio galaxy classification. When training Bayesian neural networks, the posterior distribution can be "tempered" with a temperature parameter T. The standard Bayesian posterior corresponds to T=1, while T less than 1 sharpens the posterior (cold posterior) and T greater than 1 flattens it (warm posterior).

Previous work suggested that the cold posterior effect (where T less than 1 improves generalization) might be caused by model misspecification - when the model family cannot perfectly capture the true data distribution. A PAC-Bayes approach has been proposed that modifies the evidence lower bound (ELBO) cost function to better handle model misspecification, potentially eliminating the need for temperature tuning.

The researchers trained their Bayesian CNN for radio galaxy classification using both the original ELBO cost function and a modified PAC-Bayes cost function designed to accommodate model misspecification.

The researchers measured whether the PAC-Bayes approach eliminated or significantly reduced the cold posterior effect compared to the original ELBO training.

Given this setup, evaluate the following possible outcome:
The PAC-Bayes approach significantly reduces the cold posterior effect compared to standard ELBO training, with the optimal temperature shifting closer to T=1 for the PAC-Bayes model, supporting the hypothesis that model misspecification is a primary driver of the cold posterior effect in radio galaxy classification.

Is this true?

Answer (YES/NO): NO